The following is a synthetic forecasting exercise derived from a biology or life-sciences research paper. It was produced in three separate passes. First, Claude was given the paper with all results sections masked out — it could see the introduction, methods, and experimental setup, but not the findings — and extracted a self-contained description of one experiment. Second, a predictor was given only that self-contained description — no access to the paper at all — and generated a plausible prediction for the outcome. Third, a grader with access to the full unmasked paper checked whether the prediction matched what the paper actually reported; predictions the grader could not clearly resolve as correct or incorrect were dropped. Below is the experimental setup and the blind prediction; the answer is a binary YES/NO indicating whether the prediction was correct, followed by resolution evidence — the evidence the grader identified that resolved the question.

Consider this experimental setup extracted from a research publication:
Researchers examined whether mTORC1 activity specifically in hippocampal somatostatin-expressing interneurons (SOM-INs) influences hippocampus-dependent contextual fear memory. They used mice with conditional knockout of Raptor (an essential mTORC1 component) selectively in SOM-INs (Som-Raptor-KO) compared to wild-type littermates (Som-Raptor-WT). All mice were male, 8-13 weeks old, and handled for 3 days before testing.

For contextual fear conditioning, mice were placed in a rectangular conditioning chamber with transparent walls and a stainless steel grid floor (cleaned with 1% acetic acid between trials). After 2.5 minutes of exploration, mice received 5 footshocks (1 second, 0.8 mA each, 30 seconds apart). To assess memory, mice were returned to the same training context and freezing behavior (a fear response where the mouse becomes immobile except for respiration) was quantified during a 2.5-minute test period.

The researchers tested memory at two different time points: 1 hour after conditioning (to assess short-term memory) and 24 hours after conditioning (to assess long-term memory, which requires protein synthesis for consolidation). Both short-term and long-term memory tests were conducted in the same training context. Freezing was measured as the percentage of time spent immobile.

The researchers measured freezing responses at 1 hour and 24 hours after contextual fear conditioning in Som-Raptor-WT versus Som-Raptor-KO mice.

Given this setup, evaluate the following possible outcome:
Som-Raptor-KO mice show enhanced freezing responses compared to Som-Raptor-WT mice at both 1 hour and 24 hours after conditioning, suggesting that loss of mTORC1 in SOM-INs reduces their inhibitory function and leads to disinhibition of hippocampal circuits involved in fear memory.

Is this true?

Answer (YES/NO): NO